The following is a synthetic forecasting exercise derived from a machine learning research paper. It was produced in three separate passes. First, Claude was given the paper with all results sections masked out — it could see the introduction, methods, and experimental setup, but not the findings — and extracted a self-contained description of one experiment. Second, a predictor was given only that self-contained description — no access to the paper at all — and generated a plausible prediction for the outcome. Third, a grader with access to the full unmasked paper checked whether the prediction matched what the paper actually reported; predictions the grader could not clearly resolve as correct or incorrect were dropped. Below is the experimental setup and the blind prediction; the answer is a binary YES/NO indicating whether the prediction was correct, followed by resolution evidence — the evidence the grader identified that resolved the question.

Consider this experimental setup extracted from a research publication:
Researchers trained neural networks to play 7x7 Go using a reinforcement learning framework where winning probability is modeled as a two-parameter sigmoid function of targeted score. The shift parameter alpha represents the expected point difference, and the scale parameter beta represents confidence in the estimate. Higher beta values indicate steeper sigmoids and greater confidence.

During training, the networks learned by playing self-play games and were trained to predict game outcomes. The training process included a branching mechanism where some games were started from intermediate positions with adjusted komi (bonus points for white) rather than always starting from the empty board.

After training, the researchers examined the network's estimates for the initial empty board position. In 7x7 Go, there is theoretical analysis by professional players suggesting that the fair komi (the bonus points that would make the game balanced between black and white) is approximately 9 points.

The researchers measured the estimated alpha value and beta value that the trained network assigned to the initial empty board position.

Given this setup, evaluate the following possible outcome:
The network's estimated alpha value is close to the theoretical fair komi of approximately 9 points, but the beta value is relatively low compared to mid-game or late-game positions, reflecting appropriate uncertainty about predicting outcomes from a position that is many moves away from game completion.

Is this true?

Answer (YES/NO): YES